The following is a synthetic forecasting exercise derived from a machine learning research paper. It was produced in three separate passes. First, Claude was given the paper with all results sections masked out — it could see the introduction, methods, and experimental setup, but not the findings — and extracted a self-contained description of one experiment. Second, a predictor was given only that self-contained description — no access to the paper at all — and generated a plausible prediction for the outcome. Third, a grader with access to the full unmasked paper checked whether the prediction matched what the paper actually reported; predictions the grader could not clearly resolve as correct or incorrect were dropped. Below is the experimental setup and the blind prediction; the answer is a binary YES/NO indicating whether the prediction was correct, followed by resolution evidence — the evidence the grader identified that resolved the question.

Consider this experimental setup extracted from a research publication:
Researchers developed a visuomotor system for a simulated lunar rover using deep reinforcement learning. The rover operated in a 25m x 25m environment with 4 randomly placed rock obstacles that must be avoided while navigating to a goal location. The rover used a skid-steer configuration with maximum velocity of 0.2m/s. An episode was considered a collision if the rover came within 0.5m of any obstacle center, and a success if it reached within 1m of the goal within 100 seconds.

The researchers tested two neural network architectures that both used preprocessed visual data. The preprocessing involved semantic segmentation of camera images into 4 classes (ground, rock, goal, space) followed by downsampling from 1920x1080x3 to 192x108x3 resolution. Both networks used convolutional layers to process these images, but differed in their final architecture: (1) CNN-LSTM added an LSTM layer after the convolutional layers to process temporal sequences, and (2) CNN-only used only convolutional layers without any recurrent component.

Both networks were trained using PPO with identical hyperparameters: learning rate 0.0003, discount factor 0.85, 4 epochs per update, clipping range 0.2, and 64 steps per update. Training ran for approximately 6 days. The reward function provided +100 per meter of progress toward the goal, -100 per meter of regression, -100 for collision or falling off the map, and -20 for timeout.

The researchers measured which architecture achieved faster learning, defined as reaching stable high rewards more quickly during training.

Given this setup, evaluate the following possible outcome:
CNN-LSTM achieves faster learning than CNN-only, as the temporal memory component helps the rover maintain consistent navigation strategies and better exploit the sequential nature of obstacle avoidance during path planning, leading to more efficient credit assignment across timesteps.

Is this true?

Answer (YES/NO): YES